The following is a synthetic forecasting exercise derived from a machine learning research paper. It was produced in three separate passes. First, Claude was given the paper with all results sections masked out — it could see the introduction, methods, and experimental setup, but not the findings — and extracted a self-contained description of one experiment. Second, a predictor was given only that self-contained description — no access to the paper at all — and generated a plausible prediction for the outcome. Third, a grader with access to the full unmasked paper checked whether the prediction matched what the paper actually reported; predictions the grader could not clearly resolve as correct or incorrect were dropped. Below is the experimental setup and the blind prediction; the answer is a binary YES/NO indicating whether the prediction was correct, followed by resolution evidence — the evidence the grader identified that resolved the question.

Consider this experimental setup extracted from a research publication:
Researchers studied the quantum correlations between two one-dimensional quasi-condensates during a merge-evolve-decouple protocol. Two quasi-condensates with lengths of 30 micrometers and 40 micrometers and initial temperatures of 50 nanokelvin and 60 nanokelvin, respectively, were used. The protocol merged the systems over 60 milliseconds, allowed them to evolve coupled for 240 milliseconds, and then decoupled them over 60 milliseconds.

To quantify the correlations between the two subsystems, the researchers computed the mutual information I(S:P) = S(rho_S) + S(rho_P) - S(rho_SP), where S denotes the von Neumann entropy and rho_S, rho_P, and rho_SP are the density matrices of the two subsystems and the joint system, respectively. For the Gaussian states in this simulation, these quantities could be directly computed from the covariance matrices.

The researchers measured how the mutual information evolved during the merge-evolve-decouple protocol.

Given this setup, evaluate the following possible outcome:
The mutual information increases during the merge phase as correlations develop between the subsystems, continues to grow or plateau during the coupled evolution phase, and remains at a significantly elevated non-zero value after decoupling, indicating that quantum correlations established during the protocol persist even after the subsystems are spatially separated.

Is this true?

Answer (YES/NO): NO